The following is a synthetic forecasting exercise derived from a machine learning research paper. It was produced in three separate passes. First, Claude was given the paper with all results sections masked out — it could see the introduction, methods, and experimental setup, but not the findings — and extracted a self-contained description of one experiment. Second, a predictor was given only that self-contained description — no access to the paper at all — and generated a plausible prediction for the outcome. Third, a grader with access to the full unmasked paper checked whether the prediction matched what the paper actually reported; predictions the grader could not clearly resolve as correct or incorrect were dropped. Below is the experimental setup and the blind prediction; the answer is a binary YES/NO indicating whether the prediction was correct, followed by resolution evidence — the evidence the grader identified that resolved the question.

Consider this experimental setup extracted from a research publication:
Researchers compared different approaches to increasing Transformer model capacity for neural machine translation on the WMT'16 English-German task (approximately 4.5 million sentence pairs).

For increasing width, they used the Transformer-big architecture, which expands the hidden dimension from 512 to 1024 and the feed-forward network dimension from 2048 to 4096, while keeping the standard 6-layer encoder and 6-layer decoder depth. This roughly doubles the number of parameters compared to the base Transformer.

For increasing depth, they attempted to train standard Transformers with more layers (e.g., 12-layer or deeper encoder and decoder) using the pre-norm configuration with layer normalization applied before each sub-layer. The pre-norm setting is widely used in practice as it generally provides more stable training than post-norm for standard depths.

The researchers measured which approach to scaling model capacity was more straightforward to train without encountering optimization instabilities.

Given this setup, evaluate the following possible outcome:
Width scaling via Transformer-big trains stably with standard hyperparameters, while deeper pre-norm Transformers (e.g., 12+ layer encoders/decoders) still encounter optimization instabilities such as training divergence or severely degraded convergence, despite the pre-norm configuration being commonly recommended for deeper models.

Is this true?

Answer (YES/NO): YES